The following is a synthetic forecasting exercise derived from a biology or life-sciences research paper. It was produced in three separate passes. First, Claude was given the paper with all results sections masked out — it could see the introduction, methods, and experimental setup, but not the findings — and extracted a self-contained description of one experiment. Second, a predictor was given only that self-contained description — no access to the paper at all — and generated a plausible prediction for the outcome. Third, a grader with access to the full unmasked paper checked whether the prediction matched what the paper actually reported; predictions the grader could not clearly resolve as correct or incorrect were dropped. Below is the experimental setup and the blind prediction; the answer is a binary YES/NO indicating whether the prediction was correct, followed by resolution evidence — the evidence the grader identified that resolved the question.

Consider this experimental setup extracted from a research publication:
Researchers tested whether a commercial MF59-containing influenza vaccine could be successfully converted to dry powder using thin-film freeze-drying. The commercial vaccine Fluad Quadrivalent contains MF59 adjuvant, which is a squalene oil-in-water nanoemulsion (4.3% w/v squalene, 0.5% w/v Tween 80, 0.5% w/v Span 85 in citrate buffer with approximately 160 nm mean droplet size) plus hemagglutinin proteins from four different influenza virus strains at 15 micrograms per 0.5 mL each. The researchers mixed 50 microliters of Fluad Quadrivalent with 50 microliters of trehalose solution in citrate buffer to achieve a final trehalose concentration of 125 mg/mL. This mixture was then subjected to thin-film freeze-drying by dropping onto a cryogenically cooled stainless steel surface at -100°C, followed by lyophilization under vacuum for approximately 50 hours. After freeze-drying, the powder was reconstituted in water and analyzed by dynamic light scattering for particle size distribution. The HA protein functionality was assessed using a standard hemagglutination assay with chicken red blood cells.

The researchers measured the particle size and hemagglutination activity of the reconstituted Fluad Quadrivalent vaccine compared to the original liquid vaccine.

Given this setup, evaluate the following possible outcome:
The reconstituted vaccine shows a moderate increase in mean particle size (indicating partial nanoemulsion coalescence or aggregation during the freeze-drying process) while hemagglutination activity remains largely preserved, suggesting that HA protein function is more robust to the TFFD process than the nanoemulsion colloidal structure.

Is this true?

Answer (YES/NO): NO